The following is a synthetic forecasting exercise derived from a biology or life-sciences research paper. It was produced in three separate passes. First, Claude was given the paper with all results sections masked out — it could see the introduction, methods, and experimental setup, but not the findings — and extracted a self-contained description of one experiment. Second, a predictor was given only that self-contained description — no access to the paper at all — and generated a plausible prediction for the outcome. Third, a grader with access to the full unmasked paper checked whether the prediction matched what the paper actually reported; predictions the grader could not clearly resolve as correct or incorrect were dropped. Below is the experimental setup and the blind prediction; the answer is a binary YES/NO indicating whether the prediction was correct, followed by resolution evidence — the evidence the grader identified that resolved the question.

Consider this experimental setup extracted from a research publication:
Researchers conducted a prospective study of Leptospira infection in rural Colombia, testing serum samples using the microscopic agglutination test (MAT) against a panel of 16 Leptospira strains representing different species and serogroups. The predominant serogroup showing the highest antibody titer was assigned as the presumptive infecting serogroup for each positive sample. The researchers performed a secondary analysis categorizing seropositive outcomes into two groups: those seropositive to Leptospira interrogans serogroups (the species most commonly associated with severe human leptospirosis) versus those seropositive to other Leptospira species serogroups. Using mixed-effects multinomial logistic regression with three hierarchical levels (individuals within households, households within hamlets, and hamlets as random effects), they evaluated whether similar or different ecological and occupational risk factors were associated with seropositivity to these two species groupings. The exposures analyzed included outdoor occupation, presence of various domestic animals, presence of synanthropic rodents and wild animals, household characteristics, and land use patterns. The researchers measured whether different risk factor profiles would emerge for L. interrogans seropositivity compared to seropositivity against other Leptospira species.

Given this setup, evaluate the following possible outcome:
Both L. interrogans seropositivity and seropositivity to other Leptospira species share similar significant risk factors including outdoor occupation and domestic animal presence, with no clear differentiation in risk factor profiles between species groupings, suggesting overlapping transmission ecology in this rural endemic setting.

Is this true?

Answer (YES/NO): NO